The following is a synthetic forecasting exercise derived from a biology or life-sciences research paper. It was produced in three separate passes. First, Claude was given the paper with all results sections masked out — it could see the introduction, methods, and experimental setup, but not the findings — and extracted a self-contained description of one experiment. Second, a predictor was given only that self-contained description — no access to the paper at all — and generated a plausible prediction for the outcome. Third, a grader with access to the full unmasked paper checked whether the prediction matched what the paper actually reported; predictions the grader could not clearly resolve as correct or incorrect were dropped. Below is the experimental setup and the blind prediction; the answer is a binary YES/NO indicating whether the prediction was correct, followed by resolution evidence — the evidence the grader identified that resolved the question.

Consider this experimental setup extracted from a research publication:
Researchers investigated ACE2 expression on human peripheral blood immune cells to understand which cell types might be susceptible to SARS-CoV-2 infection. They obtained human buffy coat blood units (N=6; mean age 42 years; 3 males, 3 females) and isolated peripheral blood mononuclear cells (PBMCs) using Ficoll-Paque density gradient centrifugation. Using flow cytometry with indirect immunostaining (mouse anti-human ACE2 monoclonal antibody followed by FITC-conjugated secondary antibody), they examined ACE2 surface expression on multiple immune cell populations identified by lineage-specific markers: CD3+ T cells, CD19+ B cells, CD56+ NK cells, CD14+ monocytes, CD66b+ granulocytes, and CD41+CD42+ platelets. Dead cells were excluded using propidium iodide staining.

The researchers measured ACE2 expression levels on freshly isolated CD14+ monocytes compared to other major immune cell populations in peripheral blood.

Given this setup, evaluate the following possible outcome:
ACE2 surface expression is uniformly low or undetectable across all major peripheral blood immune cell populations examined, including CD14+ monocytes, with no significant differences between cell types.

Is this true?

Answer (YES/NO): YES